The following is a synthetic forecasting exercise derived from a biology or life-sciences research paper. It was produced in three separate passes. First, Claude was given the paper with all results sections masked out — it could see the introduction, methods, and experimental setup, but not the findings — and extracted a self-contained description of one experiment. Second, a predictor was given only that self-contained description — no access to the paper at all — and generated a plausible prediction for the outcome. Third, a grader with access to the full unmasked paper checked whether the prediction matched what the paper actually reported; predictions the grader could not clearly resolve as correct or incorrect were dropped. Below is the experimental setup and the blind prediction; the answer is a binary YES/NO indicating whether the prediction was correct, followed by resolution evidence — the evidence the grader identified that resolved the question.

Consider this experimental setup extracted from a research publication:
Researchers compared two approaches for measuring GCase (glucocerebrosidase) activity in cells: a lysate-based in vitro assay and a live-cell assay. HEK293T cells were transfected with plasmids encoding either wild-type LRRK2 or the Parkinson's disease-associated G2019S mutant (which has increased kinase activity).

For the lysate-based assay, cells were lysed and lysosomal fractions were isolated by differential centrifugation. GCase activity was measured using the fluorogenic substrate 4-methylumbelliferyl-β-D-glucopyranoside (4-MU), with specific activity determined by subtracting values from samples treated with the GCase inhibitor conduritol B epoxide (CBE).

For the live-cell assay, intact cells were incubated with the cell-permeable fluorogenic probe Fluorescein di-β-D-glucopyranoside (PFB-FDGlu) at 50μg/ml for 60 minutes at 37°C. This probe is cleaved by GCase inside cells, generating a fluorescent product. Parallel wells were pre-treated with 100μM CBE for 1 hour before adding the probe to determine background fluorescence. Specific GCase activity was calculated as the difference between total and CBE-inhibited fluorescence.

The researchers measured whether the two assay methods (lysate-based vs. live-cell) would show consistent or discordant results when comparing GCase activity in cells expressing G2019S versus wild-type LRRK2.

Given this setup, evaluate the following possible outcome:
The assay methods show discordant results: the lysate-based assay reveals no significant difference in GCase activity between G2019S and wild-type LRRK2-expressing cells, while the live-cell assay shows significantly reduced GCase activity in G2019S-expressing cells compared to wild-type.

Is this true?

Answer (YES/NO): NO